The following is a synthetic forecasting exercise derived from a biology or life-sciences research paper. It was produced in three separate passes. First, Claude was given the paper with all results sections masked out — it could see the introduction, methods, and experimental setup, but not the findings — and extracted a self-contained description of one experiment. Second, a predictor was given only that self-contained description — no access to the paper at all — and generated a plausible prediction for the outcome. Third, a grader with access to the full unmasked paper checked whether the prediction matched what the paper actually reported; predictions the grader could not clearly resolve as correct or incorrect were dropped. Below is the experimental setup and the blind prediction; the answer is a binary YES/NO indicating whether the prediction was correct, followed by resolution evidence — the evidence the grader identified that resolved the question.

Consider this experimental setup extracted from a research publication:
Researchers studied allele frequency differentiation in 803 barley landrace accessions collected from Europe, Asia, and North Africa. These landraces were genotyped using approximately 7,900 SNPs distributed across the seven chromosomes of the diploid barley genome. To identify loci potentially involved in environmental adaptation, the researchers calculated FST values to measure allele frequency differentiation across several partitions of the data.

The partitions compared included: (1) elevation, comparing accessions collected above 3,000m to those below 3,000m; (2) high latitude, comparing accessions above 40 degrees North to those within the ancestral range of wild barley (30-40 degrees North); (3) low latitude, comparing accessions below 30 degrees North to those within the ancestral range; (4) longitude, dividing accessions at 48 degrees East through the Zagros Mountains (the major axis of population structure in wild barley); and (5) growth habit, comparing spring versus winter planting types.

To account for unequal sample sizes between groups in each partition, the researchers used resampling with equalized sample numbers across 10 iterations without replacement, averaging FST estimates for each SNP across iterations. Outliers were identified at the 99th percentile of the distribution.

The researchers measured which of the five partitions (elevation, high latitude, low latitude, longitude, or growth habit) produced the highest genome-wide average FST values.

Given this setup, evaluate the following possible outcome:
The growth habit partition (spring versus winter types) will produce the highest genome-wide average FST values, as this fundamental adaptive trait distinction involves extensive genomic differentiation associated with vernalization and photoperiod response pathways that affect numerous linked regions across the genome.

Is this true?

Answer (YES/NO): NO